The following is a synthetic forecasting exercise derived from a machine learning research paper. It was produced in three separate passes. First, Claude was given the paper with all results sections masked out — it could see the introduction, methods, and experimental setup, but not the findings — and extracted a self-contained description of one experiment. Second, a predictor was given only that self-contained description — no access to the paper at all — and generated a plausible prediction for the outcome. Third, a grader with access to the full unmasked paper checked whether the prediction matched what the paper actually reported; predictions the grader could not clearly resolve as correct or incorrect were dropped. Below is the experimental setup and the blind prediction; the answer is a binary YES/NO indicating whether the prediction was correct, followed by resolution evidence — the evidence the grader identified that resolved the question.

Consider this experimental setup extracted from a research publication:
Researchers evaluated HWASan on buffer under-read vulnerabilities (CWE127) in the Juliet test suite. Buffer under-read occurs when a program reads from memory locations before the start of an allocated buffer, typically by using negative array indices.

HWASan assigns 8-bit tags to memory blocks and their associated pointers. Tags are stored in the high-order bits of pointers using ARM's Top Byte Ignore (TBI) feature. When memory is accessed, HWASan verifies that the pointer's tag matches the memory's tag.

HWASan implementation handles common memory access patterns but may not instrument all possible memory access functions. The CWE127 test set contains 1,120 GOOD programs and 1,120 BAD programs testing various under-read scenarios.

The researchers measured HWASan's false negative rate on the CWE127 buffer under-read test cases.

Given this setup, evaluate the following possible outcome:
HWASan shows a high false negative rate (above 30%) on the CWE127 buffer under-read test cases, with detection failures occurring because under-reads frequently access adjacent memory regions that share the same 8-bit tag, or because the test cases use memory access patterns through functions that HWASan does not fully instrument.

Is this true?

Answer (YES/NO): NO